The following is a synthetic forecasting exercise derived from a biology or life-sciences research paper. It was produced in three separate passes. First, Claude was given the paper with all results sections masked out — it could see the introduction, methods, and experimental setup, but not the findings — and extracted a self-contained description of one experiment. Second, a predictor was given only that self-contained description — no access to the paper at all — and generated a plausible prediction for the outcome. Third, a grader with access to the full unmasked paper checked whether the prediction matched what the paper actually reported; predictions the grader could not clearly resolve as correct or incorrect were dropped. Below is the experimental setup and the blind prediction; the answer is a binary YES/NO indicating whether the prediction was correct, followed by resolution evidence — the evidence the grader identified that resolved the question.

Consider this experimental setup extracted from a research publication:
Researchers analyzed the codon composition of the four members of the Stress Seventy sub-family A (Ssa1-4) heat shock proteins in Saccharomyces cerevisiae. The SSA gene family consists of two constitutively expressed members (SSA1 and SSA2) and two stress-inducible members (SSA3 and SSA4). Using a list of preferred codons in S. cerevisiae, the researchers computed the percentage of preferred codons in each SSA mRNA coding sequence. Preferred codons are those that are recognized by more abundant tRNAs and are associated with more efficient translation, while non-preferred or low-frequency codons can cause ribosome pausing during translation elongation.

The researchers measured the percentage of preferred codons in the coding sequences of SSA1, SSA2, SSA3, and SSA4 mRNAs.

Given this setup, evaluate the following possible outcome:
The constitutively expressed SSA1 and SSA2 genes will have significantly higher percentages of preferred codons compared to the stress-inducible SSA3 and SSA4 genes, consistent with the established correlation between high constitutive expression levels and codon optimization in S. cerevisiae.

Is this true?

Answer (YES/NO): NO